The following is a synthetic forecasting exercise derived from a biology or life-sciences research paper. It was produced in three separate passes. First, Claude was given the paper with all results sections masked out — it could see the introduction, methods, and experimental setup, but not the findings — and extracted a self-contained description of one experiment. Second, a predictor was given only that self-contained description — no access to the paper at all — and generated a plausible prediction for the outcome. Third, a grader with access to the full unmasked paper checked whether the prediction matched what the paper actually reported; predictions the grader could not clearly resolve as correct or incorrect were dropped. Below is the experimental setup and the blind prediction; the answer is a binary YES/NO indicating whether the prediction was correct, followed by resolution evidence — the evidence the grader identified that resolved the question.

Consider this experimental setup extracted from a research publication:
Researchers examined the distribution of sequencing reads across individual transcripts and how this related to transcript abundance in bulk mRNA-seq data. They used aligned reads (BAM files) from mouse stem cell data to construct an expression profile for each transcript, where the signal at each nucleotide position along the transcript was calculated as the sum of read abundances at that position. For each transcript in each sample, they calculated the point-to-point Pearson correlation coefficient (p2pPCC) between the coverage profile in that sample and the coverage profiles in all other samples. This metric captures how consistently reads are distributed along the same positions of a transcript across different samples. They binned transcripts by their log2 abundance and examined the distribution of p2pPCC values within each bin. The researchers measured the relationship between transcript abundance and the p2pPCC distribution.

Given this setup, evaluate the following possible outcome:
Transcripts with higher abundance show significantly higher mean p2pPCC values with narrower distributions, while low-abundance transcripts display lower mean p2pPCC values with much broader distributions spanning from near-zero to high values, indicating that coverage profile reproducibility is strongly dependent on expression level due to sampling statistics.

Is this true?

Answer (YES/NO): YES